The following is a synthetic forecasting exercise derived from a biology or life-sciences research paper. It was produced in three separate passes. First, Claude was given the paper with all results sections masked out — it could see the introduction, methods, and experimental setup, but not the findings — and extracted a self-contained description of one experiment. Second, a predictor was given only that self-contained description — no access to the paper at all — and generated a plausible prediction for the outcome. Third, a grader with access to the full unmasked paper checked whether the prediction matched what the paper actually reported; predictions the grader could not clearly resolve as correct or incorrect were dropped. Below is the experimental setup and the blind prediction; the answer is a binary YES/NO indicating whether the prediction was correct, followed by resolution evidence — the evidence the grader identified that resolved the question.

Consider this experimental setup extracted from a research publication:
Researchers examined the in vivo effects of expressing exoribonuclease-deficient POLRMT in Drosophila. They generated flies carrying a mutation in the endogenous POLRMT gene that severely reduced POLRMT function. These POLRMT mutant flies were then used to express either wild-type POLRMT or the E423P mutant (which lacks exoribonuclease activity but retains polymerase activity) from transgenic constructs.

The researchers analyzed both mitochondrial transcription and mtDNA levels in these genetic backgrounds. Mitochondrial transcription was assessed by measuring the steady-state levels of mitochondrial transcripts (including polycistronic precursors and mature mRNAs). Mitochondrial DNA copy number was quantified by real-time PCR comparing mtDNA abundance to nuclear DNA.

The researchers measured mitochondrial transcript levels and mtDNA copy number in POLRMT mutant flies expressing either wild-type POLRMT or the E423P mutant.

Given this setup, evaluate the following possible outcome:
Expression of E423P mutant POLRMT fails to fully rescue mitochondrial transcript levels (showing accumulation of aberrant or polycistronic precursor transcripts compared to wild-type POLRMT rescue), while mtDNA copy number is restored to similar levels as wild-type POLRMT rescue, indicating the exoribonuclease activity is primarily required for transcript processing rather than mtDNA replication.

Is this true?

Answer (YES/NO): NO